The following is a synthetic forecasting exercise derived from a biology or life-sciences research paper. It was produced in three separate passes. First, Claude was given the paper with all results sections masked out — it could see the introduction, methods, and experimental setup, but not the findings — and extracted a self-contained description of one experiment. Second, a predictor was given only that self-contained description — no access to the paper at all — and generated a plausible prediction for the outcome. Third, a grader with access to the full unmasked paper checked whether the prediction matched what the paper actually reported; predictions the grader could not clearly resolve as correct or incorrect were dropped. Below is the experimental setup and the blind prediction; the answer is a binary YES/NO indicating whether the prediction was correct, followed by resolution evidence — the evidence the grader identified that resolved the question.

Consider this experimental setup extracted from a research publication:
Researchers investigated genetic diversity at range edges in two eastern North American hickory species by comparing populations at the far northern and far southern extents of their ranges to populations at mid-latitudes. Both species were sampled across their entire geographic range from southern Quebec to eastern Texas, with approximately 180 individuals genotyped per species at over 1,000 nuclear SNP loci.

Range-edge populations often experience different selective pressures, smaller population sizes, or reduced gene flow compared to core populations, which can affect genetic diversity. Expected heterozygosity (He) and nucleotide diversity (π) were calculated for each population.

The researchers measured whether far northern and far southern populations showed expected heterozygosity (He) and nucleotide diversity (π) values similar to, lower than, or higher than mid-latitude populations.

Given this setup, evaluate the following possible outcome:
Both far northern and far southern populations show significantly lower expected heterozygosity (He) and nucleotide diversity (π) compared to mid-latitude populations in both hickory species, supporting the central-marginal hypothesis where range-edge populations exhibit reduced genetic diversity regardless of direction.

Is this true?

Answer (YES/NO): NO